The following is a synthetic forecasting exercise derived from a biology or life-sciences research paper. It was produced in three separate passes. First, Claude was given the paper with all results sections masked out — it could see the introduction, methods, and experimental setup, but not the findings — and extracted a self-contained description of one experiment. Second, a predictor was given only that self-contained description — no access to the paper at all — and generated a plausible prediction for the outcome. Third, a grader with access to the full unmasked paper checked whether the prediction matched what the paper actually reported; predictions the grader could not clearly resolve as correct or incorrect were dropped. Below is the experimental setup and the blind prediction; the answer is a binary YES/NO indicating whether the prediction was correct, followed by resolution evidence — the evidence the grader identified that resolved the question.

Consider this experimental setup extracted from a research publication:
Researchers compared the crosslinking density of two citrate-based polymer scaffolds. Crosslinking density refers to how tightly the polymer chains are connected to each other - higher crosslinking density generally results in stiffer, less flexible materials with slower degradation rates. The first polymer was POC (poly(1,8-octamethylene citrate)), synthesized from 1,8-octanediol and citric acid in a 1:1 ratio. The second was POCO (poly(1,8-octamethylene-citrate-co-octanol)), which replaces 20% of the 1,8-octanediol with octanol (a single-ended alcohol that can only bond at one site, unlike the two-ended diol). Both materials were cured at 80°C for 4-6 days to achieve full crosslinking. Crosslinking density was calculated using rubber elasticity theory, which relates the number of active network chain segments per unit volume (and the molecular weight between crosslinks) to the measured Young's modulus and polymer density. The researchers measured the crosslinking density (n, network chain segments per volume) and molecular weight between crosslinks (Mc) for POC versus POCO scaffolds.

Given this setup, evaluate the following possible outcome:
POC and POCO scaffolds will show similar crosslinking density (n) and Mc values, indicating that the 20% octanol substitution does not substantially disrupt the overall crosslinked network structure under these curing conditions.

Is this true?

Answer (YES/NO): NO